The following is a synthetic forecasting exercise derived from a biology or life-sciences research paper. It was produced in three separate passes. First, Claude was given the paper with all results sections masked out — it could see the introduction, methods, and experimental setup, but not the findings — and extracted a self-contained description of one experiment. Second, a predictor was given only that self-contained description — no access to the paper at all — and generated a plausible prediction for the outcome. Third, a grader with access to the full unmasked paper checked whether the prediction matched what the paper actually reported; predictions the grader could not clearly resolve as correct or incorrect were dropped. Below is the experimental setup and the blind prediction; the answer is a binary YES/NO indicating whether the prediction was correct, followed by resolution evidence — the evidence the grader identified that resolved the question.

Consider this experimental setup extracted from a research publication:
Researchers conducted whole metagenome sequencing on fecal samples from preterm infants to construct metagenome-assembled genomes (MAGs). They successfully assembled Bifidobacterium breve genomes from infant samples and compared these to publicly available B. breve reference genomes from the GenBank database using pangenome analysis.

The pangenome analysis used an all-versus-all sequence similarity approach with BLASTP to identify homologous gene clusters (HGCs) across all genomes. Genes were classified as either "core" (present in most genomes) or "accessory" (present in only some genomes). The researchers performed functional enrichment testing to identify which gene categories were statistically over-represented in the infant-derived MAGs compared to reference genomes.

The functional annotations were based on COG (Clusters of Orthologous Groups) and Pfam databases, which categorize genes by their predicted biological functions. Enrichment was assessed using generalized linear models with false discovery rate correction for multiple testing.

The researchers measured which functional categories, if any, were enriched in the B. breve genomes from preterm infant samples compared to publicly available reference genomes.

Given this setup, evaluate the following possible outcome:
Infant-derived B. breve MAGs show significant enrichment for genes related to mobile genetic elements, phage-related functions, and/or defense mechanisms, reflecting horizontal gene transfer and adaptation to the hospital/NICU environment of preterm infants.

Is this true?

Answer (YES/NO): NO